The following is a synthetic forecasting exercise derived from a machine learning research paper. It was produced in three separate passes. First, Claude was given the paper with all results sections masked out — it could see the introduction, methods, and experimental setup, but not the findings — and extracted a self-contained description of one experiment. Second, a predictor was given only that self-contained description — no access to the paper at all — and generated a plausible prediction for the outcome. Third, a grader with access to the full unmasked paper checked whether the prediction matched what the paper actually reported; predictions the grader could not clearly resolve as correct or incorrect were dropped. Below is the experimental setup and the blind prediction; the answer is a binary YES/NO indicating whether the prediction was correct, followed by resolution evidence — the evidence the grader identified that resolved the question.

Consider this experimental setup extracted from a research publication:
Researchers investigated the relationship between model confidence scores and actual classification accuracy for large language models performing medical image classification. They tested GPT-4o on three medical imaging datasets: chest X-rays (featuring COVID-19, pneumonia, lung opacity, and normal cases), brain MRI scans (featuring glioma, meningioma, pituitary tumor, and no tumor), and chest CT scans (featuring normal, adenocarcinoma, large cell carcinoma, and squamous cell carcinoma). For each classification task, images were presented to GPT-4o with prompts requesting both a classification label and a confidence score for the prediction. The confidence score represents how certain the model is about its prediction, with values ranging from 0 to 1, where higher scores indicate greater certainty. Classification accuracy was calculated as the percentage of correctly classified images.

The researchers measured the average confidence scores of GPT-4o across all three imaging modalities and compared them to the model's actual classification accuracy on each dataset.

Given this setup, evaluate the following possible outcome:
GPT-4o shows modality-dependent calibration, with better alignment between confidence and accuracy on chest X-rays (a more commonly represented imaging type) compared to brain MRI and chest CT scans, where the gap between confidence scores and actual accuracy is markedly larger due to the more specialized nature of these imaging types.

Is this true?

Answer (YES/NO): NO